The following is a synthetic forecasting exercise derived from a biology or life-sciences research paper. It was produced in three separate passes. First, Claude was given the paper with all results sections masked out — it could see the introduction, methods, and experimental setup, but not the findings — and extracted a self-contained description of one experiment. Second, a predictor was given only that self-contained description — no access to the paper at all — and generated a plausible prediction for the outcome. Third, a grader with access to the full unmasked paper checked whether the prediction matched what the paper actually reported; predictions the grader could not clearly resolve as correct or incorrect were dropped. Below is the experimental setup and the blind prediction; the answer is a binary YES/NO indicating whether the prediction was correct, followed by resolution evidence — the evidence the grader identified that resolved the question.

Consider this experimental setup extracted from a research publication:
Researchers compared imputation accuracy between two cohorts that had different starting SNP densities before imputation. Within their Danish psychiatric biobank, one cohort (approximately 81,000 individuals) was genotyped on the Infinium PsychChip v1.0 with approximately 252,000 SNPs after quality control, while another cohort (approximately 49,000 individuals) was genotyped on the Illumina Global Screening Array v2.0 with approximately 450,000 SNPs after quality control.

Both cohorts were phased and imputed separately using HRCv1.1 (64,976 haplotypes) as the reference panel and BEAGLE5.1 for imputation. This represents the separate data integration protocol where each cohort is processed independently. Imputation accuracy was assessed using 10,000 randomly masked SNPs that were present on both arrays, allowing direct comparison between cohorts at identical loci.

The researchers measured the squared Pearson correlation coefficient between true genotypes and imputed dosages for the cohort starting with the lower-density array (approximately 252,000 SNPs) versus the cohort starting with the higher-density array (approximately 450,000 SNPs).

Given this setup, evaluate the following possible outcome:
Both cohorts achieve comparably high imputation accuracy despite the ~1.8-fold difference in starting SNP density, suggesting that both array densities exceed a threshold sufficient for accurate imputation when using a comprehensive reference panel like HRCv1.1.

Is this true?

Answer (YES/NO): NO